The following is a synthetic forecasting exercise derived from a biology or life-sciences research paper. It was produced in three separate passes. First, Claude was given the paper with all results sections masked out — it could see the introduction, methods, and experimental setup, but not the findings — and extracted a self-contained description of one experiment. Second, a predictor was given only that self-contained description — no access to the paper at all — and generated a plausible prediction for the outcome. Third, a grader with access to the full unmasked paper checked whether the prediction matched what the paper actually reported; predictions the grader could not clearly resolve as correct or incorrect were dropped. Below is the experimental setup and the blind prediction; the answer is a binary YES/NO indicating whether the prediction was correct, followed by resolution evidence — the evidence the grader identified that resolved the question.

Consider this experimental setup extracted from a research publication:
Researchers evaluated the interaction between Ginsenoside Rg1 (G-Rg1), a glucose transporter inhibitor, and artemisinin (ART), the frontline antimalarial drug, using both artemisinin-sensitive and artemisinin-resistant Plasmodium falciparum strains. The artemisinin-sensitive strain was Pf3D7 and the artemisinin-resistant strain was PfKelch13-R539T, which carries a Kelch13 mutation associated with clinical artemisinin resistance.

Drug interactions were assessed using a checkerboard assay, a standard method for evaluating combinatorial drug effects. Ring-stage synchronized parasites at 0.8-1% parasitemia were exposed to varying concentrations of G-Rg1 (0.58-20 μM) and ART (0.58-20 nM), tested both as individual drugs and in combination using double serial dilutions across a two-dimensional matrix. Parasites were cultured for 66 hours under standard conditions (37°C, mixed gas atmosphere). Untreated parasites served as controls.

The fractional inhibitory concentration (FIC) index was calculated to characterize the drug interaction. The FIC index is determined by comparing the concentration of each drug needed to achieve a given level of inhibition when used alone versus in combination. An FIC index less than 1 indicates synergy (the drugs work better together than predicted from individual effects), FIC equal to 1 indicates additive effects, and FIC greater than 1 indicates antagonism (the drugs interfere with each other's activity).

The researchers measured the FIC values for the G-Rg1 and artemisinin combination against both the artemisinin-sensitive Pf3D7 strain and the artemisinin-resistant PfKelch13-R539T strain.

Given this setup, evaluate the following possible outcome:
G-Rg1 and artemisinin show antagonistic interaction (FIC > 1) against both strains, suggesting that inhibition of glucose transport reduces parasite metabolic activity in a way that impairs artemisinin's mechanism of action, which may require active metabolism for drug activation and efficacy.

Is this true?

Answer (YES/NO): NO